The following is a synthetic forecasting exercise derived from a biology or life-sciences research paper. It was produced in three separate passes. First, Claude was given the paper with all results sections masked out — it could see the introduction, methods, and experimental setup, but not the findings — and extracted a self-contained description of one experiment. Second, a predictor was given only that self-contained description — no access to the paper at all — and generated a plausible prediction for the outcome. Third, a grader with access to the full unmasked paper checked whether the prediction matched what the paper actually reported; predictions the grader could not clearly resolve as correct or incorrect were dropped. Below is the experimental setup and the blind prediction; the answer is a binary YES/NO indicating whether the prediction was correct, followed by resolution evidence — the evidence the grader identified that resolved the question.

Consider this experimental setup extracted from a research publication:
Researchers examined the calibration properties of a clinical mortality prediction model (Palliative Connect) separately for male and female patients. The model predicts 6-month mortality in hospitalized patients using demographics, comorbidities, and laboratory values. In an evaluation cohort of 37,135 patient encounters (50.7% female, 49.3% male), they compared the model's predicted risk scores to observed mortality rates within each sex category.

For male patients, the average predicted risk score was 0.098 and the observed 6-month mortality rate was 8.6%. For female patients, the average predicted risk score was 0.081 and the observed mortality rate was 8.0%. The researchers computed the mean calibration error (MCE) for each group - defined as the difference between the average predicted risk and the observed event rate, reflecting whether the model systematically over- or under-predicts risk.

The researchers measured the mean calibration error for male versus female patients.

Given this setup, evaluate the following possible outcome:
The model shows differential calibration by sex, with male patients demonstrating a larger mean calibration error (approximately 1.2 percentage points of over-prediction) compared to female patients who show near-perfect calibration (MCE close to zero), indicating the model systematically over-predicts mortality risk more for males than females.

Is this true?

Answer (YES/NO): YES